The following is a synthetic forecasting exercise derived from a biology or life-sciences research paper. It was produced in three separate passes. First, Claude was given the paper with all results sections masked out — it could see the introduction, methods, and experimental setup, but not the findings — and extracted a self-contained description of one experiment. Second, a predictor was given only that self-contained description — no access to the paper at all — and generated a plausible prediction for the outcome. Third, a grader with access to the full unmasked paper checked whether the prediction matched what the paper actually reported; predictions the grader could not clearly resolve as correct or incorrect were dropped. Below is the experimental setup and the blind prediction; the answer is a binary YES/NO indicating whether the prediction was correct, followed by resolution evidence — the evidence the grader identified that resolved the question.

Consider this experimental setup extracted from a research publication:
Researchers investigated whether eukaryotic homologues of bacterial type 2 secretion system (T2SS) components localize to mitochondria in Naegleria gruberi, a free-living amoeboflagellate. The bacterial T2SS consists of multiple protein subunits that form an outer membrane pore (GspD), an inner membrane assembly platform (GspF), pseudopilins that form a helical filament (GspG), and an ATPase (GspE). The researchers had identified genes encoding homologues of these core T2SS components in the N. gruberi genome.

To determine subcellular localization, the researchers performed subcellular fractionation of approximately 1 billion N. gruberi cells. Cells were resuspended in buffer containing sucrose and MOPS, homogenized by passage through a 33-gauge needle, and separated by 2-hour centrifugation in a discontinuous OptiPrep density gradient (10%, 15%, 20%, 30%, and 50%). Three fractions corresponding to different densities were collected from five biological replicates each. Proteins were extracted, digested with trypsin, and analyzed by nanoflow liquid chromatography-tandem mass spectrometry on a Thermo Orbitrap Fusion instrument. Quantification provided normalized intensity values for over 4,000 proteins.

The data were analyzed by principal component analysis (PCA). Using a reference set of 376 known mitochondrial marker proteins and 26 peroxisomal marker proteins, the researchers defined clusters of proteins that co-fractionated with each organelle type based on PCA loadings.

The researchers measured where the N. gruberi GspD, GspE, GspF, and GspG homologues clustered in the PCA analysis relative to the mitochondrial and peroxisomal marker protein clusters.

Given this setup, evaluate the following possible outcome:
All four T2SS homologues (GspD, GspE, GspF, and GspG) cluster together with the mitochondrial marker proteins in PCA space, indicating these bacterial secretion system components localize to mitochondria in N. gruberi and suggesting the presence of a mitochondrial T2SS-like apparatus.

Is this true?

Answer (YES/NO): YES